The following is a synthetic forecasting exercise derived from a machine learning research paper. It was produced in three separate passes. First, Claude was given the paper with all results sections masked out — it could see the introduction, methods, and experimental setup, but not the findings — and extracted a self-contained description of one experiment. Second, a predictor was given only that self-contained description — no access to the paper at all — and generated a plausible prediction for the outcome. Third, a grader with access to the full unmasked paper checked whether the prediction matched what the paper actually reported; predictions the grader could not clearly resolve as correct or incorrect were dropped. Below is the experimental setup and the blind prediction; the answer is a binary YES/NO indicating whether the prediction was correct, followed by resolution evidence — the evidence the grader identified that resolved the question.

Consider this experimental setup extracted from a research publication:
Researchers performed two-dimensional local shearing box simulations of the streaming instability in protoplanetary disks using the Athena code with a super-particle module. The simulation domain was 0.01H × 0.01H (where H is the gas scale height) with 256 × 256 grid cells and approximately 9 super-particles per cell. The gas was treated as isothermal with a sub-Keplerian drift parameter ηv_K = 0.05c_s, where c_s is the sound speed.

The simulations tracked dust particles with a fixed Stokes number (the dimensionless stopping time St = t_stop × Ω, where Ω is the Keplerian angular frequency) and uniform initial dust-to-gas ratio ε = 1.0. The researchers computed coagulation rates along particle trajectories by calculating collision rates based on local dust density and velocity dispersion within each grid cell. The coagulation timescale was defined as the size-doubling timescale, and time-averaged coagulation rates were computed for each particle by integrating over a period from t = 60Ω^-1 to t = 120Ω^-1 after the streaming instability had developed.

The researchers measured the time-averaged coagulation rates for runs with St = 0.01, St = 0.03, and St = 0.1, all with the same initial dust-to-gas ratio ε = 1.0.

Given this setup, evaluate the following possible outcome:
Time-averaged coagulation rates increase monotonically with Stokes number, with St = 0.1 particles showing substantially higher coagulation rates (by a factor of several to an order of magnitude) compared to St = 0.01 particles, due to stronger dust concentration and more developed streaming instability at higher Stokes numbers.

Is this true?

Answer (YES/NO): NO